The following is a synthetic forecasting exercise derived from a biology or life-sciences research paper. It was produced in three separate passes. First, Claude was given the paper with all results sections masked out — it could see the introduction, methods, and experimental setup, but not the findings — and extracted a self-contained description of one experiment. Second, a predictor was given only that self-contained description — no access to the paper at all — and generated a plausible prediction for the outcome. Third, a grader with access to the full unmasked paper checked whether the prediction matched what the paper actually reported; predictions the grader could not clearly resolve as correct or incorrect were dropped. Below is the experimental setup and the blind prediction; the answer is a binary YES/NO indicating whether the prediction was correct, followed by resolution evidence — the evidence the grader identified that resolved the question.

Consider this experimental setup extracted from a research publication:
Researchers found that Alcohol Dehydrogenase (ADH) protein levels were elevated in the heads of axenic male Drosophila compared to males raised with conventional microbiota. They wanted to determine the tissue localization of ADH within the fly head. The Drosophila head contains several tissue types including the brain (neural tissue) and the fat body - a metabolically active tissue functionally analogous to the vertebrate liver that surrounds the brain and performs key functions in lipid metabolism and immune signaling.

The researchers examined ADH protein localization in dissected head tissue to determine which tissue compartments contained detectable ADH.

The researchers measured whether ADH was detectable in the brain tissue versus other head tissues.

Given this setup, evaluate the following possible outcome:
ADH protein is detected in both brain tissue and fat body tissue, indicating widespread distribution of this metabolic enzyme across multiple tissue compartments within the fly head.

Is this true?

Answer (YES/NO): NO